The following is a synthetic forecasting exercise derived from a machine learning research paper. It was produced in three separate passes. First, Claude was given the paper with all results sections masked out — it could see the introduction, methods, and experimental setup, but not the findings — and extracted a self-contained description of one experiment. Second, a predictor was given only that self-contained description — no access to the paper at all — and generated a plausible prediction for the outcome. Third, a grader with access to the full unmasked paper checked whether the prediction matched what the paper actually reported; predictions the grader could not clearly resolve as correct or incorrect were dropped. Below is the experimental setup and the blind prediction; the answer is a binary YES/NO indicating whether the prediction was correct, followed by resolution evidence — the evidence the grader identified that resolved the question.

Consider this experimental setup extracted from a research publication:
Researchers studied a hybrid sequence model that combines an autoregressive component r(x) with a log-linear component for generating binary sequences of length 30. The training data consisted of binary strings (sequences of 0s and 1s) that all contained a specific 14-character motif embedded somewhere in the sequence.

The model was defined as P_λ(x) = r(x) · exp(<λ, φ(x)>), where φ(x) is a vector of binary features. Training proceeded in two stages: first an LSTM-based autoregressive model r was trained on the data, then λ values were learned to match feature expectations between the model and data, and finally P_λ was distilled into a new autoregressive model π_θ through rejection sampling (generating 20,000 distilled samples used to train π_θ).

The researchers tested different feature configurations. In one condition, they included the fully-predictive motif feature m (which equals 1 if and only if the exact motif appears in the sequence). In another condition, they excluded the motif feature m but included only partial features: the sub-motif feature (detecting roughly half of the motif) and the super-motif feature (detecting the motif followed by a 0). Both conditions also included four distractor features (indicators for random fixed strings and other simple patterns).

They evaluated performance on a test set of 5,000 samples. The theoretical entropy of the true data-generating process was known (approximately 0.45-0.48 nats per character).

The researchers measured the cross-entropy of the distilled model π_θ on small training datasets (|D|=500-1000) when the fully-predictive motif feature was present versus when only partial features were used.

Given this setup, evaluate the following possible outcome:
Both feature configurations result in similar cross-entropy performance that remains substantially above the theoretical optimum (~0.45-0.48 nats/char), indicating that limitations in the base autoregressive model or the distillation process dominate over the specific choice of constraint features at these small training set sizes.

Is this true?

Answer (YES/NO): NO